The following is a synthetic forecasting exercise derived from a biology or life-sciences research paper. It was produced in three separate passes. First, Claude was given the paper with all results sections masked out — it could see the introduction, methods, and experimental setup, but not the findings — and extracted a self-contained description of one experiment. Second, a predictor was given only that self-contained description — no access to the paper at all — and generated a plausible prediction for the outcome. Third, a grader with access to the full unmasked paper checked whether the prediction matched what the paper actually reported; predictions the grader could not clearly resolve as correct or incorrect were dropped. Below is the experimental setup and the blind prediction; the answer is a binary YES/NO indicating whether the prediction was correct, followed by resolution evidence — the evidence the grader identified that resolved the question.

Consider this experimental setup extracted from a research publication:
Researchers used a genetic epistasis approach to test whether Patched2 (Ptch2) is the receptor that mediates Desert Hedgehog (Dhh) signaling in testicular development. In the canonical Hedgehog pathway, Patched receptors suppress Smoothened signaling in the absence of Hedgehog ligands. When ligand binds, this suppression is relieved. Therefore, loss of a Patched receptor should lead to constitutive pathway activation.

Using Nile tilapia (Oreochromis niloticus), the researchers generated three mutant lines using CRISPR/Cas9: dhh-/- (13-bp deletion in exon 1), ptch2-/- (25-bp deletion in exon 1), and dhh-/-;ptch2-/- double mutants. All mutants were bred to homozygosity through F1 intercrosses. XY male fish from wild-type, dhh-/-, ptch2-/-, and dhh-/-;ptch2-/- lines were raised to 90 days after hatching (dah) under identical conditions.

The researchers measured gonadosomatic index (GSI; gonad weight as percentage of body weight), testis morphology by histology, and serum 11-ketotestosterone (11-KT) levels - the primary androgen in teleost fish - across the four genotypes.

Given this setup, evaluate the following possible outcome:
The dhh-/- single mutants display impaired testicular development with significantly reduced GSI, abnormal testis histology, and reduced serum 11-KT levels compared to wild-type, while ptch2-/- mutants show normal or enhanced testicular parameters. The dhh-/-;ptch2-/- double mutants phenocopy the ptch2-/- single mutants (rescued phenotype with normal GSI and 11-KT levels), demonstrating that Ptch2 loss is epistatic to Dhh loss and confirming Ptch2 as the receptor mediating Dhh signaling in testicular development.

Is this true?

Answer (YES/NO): YES